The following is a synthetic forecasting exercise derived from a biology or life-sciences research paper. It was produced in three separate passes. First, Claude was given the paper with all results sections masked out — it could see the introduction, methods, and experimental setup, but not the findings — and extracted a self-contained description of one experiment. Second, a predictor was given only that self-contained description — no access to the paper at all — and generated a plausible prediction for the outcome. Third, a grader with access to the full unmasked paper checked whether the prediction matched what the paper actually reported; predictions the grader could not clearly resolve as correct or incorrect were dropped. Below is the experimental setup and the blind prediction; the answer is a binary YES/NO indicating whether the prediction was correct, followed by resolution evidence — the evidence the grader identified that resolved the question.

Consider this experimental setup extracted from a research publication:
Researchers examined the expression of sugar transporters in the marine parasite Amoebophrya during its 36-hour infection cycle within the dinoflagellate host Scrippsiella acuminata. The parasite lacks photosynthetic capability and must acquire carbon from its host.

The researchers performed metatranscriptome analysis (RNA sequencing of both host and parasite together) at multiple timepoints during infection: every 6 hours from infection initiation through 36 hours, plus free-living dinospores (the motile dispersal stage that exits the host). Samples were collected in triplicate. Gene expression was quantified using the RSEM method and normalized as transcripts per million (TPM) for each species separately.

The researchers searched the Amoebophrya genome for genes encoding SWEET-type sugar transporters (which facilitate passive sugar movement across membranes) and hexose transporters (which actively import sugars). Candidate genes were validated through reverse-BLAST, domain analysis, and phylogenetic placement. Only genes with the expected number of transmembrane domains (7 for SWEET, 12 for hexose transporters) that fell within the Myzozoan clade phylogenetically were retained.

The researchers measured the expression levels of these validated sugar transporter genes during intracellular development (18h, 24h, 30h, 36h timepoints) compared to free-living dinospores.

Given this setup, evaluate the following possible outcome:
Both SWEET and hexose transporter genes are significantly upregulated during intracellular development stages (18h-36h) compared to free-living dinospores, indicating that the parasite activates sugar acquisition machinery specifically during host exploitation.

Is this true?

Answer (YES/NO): NO